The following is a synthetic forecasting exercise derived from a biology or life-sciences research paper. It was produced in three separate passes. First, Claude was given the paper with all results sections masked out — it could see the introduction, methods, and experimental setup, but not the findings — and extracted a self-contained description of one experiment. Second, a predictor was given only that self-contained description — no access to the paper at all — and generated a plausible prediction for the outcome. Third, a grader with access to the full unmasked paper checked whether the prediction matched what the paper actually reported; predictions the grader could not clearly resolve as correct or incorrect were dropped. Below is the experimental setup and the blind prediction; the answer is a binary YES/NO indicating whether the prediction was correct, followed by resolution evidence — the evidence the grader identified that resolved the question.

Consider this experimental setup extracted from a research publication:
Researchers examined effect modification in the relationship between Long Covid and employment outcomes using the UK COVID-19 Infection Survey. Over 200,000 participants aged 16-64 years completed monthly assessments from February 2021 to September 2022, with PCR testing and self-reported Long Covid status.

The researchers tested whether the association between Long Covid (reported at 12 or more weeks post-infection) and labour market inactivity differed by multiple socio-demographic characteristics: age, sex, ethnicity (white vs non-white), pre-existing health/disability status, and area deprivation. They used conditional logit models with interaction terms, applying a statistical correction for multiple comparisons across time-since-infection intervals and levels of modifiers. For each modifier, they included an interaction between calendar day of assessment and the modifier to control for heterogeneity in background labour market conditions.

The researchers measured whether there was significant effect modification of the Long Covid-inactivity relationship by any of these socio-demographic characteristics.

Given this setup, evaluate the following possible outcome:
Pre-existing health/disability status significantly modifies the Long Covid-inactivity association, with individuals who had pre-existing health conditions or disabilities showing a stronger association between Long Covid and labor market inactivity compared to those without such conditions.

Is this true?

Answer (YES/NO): NO